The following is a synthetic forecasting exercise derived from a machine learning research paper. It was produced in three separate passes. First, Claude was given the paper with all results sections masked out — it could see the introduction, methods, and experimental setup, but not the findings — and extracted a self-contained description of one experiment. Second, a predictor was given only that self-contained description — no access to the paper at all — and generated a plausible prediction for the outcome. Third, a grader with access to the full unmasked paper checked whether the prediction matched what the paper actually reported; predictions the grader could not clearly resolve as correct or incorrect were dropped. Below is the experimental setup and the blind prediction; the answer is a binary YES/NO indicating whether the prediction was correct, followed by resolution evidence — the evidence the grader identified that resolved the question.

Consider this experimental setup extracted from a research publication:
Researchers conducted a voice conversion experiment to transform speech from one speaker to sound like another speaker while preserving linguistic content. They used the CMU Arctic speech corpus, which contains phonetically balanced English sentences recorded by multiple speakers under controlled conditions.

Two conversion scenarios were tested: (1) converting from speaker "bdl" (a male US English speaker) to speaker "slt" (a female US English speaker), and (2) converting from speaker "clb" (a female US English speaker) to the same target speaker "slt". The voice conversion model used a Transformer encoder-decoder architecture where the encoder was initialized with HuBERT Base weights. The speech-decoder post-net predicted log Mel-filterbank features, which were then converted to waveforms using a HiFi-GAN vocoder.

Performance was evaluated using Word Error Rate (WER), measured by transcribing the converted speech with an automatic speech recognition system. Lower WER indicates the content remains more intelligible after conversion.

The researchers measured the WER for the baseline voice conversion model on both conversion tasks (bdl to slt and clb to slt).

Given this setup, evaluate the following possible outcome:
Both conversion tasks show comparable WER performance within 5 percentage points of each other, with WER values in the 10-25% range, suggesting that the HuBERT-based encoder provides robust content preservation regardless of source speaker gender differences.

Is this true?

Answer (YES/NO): NO